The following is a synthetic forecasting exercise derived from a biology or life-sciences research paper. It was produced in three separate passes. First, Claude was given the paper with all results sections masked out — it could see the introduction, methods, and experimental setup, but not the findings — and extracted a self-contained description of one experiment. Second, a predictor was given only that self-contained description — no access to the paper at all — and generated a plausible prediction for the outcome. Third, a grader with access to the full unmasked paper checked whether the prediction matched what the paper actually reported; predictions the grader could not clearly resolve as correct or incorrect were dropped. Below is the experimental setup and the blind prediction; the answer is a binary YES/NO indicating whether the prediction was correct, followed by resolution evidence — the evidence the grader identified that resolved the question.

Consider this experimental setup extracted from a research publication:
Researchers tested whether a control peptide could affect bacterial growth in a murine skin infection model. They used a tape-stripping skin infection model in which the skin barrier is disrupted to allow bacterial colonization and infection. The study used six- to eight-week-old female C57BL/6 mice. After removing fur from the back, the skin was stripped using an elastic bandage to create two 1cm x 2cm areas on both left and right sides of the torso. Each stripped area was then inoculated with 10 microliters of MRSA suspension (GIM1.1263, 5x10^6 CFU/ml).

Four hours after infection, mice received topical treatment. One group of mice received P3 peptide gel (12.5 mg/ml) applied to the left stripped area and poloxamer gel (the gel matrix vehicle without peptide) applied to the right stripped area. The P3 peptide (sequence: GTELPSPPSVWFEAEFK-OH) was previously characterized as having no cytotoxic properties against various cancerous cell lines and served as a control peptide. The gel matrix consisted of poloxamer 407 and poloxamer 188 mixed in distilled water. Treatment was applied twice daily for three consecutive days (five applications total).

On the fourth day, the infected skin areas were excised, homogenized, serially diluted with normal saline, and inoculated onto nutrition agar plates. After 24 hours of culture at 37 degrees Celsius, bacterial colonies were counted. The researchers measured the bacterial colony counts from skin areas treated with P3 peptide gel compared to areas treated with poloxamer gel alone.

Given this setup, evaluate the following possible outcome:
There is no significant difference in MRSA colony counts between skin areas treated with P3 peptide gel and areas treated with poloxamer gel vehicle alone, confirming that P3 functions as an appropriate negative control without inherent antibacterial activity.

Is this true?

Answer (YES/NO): YES